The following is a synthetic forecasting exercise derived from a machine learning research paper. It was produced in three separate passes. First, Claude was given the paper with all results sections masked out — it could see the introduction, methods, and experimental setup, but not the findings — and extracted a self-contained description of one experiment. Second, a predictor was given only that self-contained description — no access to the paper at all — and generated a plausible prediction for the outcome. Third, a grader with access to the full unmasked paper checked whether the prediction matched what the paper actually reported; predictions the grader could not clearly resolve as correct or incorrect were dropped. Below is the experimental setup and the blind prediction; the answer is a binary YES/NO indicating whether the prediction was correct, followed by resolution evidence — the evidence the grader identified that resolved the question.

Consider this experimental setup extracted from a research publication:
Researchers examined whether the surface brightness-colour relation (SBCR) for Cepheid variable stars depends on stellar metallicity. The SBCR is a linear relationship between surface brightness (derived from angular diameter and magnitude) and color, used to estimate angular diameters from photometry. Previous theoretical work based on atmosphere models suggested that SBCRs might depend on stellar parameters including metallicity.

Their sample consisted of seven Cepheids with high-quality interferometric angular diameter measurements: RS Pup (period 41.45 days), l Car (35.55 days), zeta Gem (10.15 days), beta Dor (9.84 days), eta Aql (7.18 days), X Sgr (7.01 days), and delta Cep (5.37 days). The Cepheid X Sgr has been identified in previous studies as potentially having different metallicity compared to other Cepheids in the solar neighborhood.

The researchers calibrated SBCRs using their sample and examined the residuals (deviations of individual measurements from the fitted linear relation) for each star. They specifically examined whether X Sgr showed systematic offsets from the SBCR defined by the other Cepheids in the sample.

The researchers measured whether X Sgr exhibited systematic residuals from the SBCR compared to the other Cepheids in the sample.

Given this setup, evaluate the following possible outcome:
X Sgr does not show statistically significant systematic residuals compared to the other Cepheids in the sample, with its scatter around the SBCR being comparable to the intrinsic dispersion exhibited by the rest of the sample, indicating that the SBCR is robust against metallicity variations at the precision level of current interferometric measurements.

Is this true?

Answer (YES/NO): YES